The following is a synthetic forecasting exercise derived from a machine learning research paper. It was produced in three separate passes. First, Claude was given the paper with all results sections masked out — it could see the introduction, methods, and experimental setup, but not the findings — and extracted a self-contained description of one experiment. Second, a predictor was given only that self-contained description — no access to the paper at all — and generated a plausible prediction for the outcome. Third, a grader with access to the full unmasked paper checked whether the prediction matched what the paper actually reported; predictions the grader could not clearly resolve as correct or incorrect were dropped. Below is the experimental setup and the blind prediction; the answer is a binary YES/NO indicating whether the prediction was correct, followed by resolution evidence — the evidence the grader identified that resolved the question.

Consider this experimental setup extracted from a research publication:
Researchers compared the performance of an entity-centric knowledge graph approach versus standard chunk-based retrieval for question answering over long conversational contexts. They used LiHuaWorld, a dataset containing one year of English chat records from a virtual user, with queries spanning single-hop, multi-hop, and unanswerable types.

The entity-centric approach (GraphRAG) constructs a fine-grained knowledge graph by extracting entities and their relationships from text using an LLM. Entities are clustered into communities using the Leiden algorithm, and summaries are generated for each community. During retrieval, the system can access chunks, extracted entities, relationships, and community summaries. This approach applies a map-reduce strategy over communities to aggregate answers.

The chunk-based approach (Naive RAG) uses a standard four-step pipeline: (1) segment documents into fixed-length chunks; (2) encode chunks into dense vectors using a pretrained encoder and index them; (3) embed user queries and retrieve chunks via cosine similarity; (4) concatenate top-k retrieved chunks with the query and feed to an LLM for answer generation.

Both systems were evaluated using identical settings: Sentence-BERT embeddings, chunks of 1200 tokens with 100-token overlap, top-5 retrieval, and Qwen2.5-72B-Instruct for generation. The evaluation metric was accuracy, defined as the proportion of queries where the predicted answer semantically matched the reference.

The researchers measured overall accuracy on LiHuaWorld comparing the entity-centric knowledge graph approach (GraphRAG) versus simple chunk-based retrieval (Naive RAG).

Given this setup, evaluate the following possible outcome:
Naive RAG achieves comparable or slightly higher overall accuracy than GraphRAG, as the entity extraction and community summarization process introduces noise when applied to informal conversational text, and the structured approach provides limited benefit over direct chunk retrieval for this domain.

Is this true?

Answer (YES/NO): NO